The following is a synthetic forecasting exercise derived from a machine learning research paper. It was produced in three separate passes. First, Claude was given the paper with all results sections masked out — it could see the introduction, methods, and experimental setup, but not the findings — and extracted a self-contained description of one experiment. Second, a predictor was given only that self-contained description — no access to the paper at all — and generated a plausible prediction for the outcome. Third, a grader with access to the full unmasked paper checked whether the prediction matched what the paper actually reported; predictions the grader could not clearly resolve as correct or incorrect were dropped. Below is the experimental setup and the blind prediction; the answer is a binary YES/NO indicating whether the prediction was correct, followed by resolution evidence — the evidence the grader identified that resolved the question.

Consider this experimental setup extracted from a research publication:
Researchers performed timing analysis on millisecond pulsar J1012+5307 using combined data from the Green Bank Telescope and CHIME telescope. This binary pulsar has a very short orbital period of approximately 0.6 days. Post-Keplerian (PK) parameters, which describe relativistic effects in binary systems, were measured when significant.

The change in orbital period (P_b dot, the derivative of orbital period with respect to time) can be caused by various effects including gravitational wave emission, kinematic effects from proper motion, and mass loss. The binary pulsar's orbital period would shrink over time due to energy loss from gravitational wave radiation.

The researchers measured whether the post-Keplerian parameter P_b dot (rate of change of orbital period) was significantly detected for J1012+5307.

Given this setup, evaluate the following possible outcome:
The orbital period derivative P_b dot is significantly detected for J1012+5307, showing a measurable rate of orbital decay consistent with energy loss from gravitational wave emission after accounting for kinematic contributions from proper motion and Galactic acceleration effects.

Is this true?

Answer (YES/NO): YES